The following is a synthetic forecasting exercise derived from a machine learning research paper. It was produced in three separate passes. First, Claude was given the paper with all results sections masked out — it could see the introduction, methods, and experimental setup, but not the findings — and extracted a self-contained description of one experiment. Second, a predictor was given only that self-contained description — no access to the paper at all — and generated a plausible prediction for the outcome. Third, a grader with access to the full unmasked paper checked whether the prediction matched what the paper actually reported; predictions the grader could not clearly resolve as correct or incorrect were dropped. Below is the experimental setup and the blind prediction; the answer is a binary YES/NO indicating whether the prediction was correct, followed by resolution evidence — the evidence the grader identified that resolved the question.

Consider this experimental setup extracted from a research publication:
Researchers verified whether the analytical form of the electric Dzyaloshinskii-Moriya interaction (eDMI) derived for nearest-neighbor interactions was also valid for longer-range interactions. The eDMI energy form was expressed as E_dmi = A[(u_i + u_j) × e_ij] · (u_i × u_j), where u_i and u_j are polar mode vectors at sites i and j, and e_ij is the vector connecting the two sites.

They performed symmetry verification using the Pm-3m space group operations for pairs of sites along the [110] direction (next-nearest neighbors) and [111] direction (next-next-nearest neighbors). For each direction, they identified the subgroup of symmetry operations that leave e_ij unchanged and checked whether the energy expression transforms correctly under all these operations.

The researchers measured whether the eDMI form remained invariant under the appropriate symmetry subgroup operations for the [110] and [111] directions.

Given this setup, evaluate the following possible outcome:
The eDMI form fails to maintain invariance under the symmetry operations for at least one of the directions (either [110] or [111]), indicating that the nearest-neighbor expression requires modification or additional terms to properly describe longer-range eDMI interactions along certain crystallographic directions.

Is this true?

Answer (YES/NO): NO